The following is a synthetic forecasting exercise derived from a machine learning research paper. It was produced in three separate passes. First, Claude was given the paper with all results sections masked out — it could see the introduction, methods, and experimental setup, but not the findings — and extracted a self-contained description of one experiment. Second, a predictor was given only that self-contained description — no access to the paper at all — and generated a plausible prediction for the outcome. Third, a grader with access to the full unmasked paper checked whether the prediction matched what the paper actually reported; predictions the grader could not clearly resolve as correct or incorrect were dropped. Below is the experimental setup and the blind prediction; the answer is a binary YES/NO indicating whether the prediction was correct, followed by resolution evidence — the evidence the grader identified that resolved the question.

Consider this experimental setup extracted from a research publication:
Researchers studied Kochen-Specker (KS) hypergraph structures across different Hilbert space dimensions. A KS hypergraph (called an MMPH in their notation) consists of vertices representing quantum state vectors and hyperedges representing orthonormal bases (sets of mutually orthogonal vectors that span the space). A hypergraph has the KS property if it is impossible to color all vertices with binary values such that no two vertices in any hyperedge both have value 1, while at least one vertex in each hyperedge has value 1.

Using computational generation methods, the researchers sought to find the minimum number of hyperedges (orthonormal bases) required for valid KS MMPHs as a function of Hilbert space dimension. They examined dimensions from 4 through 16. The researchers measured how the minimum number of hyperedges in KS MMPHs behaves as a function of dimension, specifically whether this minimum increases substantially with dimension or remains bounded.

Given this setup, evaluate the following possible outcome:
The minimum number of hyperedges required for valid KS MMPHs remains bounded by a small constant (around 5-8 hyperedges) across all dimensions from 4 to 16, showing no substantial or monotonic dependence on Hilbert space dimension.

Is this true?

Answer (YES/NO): NO